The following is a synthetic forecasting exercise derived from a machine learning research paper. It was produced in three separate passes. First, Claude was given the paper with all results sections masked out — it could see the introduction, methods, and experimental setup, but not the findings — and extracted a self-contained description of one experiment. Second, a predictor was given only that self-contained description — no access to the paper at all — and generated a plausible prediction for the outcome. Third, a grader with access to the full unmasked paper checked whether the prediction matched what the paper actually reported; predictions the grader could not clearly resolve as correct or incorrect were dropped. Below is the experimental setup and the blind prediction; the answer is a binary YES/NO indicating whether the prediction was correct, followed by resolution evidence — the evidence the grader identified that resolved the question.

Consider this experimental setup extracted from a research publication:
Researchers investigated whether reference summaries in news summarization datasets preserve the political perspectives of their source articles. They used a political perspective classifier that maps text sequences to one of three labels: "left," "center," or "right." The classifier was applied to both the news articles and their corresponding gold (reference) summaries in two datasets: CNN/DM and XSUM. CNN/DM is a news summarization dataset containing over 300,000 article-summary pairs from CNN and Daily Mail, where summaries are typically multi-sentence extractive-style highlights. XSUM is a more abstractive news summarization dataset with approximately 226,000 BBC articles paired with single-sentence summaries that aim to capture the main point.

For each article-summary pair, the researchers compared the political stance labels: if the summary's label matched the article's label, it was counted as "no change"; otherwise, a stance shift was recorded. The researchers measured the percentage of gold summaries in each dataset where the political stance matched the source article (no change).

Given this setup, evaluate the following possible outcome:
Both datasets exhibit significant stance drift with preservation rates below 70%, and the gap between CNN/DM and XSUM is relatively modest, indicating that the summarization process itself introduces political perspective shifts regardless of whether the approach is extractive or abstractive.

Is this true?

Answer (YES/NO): YES